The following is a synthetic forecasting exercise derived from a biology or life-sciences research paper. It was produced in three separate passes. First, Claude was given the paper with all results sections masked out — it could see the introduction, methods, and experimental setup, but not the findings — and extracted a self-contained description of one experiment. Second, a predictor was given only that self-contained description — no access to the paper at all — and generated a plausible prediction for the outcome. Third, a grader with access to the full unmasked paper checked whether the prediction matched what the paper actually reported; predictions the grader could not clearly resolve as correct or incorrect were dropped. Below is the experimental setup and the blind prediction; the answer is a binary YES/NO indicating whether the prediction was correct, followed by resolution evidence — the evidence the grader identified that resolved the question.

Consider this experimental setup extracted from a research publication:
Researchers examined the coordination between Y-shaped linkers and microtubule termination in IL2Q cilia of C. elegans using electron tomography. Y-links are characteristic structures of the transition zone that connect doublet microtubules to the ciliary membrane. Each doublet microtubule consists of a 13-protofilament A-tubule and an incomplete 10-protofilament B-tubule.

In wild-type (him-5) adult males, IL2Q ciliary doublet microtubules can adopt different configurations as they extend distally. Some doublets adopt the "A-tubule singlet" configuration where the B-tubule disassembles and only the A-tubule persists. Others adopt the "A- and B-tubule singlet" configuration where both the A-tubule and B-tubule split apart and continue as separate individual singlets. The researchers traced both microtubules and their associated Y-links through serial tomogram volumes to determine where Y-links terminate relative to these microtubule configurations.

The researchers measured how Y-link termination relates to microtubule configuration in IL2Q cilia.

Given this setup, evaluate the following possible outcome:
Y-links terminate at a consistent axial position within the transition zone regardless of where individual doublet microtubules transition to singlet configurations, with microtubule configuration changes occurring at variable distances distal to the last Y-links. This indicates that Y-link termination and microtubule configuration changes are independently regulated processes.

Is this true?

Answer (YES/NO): NO